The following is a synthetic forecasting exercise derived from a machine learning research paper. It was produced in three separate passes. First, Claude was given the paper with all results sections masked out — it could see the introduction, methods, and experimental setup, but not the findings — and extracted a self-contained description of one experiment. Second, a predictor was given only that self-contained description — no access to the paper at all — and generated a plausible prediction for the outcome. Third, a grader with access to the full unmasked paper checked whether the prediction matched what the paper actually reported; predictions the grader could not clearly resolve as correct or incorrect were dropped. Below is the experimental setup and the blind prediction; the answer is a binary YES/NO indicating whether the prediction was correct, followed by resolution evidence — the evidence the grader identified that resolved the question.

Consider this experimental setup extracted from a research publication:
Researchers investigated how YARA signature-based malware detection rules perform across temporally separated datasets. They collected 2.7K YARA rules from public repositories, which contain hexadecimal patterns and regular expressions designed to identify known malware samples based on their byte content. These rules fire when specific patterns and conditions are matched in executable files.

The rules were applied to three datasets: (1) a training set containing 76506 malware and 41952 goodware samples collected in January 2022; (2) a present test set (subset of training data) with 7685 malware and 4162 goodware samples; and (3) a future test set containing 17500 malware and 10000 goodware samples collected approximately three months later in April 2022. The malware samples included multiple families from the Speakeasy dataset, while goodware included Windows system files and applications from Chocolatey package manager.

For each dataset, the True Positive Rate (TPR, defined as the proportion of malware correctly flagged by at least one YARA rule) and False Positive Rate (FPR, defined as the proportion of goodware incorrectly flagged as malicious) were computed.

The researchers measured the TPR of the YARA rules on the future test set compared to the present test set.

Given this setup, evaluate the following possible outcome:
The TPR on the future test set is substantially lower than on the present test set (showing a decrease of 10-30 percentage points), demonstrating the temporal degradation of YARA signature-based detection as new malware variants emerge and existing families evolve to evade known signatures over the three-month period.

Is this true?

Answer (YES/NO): NO